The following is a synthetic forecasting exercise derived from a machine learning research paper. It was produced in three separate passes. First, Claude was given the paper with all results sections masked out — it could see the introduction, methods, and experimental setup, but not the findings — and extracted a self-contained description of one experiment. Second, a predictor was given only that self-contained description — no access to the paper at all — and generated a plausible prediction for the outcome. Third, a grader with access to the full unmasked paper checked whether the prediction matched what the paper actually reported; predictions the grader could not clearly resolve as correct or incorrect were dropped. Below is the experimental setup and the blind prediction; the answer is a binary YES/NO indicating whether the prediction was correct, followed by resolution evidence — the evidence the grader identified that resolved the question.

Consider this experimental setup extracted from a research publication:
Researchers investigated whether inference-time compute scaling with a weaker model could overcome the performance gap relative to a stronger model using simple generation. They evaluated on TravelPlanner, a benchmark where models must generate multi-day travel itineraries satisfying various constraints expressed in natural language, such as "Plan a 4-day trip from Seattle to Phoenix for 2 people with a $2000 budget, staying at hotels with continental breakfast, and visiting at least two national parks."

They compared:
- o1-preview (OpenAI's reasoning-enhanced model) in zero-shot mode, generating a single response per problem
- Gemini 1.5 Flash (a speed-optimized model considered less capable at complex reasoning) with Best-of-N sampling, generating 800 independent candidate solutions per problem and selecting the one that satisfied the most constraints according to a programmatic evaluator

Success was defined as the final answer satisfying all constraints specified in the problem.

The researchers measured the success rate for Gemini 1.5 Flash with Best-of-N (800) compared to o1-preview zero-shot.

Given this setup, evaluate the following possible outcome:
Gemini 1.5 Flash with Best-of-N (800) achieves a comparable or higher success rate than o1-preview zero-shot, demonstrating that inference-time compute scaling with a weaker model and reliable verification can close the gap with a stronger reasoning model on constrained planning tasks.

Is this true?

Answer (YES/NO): YES